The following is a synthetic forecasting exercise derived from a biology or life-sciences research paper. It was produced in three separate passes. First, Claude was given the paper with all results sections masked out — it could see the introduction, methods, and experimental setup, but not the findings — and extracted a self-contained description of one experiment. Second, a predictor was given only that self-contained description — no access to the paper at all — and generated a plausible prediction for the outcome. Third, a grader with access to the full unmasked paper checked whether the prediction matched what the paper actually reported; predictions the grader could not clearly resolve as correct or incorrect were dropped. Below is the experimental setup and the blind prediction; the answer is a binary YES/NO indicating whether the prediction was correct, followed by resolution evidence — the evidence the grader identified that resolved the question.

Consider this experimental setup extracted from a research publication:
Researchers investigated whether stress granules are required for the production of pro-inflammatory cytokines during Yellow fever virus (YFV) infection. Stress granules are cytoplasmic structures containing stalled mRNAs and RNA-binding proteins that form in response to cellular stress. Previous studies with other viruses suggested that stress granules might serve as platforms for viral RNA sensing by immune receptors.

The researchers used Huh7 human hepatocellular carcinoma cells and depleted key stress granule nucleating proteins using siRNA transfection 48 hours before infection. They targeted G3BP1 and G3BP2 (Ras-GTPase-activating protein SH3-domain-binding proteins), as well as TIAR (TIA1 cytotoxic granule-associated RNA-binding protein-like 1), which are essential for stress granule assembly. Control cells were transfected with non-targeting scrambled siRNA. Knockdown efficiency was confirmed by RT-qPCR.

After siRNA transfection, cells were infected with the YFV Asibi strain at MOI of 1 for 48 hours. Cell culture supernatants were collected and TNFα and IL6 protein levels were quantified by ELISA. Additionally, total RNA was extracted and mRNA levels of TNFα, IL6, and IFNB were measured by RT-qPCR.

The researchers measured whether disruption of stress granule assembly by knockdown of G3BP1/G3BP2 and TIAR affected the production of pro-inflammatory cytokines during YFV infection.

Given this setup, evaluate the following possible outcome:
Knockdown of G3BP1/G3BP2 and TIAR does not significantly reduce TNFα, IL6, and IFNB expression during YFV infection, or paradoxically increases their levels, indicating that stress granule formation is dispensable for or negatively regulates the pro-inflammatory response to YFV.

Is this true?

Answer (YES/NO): YES